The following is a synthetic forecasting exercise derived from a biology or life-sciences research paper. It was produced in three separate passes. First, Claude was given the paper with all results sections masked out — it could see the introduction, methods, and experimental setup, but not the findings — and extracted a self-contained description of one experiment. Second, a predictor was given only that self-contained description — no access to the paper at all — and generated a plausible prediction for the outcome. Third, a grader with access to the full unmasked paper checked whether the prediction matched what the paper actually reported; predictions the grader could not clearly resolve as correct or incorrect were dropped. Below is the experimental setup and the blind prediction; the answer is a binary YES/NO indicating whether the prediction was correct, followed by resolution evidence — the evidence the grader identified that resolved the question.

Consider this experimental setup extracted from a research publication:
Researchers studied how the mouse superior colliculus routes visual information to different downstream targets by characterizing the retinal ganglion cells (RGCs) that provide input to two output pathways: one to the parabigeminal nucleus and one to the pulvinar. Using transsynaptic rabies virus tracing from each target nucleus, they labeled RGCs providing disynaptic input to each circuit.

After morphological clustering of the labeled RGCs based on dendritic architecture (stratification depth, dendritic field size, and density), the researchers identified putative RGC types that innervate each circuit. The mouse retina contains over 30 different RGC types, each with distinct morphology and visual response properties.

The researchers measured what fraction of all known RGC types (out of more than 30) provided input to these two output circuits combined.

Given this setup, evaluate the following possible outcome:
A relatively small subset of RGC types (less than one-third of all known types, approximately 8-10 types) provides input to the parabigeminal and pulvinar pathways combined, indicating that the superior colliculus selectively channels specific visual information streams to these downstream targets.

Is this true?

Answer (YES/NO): NO